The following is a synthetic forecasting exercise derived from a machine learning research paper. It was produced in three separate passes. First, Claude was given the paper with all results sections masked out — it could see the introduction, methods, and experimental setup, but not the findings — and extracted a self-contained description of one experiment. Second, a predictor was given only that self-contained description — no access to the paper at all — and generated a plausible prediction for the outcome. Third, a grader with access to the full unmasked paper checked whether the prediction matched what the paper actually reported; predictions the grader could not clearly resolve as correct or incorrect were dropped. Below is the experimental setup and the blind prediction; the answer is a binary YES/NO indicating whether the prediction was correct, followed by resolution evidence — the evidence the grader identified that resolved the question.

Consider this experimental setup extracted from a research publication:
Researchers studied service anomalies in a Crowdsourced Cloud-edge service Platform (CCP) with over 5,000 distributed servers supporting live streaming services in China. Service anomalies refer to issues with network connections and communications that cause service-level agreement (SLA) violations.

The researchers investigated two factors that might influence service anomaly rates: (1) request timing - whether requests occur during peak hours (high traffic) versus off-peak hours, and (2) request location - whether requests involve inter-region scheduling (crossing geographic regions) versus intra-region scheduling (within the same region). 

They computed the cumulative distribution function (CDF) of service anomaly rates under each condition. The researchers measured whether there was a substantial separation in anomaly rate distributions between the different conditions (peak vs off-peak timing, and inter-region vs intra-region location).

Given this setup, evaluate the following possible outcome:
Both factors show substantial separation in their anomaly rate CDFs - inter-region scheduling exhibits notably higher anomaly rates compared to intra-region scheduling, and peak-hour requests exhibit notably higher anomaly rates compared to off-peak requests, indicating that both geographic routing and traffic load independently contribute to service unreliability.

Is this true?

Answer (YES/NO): YES